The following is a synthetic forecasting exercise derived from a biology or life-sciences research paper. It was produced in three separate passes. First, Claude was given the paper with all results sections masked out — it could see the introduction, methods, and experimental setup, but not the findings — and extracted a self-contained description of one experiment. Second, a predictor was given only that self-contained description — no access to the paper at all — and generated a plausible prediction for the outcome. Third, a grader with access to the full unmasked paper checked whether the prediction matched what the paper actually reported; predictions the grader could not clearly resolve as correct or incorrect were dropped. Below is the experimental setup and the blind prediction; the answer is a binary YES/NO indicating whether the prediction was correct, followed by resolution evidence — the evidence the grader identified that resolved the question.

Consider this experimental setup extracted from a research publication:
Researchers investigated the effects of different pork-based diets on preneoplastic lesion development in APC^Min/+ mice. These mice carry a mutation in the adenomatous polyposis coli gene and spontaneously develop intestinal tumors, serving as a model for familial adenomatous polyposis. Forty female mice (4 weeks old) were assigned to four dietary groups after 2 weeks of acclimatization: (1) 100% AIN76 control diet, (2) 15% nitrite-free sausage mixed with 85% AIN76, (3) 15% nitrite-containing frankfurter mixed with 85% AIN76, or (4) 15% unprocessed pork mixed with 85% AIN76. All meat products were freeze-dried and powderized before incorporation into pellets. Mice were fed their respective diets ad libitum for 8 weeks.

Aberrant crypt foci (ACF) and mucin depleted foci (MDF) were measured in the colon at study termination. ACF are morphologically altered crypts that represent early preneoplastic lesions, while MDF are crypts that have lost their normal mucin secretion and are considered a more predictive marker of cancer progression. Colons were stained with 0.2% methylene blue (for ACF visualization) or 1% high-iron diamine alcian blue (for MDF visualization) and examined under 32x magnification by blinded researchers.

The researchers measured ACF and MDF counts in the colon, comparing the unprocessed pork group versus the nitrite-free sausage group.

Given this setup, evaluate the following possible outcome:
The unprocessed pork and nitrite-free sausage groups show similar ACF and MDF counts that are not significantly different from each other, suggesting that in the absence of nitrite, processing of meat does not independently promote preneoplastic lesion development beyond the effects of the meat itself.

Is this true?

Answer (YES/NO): YES